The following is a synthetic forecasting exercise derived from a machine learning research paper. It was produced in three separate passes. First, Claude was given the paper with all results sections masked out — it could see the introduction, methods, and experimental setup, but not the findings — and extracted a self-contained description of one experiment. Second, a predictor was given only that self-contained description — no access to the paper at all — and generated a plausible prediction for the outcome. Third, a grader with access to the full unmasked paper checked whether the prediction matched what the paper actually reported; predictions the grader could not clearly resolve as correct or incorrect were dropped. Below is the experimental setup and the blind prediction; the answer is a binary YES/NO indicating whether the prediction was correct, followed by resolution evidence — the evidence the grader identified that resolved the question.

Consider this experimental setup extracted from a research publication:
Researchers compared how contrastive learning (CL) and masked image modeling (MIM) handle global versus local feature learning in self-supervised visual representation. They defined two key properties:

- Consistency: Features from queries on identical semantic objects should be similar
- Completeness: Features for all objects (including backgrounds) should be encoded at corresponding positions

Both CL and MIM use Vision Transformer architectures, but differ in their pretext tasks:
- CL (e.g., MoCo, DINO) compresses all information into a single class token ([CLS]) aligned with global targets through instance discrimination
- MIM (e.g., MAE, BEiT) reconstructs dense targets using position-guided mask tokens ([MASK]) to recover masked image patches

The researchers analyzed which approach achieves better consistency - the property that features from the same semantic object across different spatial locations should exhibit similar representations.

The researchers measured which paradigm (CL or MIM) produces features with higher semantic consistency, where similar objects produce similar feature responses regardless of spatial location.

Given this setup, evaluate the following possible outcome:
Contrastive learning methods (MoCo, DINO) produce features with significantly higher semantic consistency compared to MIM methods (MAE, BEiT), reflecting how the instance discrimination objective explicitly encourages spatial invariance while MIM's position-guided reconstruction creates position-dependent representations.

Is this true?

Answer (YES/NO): YES